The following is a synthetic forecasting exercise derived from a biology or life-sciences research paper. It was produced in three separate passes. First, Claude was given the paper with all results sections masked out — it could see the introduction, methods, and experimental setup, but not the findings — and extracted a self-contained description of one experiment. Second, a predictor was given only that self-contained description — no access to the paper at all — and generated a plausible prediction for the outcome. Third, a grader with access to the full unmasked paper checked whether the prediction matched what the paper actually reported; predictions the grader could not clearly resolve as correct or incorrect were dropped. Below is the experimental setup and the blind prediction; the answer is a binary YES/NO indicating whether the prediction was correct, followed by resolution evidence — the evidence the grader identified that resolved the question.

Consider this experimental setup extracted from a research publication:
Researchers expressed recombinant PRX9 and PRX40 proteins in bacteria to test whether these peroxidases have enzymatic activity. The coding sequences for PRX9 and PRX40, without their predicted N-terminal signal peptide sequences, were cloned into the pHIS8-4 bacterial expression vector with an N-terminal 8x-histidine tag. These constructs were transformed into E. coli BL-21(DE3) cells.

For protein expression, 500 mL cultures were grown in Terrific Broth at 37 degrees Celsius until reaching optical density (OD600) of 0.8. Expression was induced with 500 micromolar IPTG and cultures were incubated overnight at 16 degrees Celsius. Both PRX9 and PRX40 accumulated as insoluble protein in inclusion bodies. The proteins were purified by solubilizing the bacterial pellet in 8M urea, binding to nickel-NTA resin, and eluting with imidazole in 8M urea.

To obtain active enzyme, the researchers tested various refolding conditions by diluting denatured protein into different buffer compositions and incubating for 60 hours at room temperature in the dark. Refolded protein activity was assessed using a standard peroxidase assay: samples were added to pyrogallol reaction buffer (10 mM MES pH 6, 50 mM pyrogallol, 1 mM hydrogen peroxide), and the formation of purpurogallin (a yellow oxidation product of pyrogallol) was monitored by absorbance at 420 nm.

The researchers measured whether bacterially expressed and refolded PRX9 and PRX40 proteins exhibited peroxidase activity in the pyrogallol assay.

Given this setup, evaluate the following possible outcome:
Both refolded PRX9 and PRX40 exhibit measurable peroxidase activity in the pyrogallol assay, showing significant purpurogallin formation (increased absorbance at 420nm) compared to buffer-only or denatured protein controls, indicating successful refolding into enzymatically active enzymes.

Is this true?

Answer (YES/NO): YES